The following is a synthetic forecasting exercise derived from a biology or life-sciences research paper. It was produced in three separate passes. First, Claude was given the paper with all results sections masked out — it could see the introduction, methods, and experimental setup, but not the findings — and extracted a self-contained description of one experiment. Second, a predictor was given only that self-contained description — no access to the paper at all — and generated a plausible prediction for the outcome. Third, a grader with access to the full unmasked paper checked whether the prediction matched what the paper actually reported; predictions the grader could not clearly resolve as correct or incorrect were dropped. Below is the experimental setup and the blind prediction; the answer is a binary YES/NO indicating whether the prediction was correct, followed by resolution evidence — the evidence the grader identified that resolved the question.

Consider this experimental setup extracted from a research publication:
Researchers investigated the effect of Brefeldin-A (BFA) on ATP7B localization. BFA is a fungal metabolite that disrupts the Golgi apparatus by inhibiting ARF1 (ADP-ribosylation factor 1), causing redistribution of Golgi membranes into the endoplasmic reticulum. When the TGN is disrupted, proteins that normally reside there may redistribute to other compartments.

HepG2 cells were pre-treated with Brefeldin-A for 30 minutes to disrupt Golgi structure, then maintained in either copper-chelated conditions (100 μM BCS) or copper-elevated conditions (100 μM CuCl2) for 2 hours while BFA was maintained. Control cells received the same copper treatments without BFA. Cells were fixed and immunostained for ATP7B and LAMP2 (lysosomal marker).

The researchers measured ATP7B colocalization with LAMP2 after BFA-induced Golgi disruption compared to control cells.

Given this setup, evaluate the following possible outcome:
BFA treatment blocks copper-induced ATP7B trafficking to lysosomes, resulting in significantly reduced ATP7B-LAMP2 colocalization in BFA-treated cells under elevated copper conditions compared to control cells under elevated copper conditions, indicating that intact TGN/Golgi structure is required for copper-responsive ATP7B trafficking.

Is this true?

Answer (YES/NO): NO